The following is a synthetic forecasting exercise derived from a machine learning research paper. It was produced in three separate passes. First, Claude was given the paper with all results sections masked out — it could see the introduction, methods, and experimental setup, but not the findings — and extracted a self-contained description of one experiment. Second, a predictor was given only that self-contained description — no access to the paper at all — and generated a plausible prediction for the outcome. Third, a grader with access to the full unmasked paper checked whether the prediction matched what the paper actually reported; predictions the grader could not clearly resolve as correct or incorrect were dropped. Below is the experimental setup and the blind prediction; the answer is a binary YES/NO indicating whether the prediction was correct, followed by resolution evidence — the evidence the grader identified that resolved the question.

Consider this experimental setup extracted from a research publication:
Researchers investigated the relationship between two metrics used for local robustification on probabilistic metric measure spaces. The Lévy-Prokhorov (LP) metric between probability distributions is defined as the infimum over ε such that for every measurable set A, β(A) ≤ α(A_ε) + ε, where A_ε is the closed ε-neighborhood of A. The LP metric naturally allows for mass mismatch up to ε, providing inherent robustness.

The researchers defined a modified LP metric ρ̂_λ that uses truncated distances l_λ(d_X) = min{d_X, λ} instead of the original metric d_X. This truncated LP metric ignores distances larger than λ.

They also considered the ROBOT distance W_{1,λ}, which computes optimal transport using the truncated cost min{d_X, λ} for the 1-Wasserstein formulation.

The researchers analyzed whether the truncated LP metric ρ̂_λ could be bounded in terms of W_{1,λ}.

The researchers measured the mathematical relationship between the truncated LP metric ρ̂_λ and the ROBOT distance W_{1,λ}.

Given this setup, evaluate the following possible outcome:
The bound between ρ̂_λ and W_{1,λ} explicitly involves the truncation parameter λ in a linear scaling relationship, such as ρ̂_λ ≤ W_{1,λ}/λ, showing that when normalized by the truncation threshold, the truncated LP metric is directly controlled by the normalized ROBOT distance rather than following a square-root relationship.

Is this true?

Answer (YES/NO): NO